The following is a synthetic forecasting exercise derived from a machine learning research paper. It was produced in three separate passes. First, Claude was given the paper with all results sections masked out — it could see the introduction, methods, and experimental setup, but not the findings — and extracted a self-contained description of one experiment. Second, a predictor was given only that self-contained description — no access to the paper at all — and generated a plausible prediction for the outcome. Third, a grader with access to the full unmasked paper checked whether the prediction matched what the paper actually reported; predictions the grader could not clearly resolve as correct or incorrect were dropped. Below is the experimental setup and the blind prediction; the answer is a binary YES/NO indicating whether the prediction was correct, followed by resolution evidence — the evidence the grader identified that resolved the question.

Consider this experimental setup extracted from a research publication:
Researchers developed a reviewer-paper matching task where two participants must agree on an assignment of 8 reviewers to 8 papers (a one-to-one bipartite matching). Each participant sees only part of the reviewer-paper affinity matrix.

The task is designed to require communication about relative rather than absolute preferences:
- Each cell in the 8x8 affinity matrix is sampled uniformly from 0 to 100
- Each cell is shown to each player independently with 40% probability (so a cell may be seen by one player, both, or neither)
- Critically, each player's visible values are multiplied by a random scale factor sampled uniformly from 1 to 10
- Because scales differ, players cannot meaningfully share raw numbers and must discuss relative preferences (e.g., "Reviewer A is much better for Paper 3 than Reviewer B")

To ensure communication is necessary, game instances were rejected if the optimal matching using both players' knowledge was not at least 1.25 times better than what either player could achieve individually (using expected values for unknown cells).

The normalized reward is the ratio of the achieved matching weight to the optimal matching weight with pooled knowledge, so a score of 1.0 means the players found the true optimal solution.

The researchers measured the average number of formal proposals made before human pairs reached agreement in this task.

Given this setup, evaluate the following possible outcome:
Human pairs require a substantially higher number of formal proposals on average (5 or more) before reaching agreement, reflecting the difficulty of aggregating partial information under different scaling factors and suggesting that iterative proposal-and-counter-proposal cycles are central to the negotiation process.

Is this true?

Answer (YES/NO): NO